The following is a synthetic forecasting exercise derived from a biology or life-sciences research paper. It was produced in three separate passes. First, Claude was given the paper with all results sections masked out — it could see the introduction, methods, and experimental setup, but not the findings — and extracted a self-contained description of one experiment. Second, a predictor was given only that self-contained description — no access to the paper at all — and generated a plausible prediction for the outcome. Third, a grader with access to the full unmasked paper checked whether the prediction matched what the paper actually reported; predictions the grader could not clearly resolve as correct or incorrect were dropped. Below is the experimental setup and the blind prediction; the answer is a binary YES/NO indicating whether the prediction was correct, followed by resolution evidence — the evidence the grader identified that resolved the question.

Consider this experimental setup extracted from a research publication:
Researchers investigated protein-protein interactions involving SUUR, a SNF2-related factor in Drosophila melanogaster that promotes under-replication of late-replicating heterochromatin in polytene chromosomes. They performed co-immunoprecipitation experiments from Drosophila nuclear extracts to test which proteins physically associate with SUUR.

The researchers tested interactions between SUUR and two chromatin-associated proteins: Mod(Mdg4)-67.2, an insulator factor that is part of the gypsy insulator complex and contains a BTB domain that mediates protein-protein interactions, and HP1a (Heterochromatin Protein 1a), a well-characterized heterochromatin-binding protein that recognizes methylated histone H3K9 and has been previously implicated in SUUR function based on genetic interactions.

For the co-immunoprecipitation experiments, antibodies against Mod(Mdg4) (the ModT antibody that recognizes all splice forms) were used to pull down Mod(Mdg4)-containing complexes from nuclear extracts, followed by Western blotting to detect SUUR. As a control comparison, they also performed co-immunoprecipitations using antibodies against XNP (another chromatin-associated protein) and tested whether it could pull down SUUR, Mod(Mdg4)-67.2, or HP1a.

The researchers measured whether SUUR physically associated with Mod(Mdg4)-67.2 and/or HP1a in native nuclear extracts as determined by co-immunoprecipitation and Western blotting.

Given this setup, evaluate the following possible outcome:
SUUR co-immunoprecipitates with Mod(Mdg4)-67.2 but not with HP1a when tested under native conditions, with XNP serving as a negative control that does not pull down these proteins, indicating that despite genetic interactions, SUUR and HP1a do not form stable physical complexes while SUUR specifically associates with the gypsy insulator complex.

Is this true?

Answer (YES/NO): YES